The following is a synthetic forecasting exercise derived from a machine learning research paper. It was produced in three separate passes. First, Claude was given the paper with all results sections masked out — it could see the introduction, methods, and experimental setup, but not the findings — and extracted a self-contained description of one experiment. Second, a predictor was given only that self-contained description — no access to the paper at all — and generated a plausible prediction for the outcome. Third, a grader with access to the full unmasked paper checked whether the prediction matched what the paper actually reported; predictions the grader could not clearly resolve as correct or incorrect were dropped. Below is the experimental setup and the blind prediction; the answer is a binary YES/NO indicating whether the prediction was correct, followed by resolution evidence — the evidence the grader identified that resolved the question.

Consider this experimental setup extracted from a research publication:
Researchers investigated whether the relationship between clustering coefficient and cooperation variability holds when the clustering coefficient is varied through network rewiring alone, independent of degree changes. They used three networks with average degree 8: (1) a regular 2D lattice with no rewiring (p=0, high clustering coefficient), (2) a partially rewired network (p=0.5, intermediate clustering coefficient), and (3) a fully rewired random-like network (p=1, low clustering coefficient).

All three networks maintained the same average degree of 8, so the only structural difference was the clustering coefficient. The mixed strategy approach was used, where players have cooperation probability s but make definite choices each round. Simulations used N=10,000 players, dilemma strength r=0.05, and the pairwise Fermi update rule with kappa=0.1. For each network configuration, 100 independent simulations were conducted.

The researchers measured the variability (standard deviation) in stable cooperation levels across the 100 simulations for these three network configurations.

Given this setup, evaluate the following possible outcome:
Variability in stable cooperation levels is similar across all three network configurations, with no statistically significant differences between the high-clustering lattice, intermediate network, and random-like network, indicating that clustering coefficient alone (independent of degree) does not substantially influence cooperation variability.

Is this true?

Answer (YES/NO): NO